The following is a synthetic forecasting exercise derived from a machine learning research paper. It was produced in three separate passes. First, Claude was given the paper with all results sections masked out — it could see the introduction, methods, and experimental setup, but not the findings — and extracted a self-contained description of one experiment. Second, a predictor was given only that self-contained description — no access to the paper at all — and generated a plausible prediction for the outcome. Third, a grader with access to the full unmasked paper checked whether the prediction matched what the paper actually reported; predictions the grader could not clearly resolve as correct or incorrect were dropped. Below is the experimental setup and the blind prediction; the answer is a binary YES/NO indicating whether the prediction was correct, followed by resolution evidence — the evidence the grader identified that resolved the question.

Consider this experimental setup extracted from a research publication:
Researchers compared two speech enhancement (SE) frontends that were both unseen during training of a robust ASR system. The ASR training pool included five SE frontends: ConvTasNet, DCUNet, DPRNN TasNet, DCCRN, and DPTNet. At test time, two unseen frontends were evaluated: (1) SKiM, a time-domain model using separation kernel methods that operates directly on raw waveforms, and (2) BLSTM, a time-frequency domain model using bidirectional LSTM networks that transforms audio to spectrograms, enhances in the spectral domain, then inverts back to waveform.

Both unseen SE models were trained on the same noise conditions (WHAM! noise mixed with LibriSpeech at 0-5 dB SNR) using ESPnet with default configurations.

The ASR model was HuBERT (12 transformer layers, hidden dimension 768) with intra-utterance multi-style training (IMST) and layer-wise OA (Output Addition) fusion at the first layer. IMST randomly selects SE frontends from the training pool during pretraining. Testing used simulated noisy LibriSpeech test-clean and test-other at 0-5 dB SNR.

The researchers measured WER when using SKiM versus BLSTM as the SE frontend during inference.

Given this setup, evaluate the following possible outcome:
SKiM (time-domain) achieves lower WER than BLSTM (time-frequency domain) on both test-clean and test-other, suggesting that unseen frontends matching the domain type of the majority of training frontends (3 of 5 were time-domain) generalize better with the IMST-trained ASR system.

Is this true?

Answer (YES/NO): YES